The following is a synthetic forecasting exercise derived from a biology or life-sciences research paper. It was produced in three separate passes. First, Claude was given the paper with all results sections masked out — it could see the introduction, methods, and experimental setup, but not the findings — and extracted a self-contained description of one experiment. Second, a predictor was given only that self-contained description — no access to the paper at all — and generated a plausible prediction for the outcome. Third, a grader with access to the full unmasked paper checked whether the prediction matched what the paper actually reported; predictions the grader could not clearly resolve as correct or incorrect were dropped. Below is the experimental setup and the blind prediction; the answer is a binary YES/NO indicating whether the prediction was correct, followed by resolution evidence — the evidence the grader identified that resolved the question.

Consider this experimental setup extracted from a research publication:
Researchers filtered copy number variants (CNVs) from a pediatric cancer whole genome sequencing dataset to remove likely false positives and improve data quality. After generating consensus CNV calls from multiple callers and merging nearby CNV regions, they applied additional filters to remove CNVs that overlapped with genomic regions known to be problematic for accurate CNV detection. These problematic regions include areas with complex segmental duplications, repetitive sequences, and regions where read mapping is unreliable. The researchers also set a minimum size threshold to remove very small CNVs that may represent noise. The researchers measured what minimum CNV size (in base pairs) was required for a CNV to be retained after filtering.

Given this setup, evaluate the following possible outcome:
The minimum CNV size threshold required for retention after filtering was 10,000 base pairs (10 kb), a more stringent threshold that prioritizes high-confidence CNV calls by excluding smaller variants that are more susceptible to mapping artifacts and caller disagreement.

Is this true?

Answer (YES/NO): NO